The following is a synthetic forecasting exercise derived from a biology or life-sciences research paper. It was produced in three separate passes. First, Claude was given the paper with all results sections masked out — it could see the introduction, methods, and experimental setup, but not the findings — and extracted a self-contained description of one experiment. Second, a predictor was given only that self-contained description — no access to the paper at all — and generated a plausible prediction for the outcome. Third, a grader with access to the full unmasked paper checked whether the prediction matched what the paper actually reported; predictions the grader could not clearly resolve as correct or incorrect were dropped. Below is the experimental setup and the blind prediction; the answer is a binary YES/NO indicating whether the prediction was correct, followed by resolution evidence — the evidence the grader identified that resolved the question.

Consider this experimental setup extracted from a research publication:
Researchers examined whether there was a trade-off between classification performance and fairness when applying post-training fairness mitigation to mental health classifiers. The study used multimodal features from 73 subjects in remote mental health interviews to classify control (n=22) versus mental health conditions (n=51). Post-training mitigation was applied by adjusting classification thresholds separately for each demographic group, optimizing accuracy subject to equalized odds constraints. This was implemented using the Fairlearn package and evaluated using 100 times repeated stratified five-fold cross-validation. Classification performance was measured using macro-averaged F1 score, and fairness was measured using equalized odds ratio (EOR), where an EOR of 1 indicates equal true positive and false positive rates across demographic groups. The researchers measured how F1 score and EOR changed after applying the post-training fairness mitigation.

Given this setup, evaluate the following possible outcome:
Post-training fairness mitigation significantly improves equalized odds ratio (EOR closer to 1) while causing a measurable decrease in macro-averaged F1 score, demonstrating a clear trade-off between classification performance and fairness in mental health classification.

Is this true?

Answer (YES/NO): YES